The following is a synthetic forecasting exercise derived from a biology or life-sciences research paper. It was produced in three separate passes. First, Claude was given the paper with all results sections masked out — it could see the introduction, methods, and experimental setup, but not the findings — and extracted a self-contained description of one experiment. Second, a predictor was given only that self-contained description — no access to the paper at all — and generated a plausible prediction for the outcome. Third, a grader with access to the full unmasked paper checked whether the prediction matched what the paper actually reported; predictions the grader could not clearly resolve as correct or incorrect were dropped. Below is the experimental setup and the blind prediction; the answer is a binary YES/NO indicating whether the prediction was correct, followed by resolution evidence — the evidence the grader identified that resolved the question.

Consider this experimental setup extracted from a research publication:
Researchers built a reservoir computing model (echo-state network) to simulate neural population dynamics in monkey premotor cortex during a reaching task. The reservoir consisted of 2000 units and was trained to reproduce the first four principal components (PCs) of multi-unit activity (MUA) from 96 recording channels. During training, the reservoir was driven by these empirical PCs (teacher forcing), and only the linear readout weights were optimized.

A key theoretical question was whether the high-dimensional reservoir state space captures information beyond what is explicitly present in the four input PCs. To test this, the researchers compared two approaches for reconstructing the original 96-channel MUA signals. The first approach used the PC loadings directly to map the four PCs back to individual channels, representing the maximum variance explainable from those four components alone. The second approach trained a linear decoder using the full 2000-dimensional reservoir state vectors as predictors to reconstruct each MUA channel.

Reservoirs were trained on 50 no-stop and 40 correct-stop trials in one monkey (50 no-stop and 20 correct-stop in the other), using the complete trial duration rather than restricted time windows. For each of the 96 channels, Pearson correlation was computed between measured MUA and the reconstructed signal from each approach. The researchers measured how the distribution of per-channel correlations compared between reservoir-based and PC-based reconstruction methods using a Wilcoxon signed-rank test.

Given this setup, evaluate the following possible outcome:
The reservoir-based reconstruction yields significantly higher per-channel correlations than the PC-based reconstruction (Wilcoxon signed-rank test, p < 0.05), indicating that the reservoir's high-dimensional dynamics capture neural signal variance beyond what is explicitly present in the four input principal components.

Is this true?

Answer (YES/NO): YES